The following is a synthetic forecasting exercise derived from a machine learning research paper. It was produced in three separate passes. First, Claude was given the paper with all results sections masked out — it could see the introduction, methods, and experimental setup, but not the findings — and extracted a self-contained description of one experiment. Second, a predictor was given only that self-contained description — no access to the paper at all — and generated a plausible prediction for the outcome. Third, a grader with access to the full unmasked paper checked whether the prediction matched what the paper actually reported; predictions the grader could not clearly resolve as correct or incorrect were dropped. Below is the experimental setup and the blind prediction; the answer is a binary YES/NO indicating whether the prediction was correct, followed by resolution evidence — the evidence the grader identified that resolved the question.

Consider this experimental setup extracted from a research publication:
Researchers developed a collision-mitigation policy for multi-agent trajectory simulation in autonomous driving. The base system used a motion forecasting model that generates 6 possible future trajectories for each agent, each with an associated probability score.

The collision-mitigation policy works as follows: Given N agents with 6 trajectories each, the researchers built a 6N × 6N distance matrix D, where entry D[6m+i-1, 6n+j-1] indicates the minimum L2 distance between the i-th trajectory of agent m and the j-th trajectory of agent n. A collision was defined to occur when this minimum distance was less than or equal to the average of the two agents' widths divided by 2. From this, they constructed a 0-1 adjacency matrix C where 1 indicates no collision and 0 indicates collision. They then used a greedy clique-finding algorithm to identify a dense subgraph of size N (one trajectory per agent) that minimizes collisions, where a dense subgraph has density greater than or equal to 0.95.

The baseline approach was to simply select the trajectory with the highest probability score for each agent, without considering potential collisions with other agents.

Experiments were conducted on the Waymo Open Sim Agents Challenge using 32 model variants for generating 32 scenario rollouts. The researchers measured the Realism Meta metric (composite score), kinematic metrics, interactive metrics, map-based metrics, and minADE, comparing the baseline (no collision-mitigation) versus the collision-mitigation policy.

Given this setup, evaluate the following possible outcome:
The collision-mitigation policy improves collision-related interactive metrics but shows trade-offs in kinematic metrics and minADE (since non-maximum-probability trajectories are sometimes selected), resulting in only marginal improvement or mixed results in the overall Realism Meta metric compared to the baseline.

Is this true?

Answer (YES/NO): NO